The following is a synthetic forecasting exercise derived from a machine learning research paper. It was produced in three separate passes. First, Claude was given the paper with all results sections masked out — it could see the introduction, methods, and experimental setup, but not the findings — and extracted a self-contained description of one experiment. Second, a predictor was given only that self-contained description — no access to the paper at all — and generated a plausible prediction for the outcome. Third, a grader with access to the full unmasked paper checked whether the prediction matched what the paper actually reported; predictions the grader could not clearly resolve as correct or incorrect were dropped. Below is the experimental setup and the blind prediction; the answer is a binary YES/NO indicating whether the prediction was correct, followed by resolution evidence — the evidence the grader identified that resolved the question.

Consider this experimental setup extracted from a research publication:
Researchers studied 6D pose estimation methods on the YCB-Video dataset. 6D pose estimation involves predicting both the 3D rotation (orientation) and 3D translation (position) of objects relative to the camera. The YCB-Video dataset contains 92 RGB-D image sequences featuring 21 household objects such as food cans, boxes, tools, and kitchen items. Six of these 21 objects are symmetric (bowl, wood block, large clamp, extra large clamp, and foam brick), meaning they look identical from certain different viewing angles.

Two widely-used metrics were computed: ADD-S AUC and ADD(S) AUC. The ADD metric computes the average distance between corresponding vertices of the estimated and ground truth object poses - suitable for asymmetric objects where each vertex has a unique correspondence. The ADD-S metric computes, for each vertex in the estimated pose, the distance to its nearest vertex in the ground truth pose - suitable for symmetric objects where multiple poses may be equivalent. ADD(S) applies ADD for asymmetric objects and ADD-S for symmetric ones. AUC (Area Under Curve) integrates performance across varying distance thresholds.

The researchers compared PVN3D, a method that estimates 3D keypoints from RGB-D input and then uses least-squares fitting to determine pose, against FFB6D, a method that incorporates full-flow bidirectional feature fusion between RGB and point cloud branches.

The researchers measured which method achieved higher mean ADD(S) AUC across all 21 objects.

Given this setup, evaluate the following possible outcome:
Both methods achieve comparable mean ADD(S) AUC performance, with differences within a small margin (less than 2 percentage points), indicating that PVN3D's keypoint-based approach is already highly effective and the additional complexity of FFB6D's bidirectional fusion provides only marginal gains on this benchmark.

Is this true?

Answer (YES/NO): YES